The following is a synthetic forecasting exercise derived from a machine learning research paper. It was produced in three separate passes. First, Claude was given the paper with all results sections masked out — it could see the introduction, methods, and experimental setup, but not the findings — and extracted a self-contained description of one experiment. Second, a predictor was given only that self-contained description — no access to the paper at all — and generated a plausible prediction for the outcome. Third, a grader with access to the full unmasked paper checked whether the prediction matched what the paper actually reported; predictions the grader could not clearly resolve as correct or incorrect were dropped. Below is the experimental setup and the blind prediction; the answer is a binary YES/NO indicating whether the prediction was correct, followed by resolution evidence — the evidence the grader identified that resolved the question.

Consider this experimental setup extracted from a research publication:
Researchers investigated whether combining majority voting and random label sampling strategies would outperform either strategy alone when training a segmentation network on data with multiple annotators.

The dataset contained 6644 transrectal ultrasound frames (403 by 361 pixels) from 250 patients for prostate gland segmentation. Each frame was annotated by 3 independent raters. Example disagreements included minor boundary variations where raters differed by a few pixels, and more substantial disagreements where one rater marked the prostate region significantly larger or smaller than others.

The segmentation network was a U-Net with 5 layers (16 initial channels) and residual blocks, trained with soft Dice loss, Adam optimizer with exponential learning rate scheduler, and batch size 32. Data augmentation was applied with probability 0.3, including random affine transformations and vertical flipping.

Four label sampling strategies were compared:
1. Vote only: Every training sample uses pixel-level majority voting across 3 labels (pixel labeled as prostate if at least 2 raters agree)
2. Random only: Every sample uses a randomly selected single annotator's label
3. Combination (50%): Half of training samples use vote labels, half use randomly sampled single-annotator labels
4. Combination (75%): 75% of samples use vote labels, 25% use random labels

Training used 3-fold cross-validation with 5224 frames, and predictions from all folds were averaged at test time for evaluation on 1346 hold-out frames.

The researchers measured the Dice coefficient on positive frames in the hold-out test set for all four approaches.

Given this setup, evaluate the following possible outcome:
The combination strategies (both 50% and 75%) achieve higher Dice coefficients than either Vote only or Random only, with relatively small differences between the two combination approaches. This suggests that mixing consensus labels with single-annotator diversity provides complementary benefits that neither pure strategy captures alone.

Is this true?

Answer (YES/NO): NO